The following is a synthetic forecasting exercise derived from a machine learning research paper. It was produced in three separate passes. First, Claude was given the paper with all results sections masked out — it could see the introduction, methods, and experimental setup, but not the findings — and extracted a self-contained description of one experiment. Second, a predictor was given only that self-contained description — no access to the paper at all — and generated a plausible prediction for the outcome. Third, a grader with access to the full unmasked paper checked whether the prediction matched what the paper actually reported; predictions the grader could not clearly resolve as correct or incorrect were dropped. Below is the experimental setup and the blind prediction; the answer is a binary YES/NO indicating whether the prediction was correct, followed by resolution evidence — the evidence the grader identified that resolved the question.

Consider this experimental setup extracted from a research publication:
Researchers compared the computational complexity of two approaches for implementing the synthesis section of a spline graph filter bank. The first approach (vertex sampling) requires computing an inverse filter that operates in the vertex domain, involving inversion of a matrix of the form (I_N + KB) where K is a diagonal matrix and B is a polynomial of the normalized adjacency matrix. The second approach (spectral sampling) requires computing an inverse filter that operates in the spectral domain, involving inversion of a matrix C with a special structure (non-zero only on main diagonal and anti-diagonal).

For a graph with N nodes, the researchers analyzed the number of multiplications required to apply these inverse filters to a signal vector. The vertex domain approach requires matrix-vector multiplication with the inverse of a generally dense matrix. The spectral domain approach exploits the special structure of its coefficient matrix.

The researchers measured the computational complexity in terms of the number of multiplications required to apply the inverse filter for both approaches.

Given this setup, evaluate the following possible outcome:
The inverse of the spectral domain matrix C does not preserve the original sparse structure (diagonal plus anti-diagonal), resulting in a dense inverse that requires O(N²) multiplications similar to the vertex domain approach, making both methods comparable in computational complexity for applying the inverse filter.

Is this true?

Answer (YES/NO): NO